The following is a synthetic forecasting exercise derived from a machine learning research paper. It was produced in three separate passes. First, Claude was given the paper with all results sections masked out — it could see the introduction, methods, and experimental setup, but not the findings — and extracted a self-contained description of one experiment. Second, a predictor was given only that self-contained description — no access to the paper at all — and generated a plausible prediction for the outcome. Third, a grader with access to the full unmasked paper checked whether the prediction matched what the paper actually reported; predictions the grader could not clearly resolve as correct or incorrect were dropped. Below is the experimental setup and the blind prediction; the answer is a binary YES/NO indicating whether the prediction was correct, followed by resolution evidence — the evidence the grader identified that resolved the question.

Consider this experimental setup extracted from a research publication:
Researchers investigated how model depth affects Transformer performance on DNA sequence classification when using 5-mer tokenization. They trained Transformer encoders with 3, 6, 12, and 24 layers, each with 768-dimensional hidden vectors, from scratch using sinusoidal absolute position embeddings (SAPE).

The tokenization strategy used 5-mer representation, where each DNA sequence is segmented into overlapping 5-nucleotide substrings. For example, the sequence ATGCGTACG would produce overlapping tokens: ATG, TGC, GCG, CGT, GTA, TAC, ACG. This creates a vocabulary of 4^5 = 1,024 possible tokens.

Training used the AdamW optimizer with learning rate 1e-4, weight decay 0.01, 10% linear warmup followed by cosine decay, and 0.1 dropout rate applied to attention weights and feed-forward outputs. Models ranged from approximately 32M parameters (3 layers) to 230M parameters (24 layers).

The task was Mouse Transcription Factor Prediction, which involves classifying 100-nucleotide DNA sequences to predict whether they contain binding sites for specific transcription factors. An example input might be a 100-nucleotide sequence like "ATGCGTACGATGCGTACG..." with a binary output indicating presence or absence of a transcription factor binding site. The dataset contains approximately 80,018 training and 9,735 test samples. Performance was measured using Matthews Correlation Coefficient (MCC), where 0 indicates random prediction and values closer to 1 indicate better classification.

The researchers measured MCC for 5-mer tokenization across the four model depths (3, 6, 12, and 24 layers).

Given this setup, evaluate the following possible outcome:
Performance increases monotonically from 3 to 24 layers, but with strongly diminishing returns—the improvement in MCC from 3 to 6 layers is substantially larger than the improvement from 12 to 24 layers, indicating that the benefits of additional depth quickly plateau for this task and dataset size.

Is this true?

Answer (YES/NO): NO